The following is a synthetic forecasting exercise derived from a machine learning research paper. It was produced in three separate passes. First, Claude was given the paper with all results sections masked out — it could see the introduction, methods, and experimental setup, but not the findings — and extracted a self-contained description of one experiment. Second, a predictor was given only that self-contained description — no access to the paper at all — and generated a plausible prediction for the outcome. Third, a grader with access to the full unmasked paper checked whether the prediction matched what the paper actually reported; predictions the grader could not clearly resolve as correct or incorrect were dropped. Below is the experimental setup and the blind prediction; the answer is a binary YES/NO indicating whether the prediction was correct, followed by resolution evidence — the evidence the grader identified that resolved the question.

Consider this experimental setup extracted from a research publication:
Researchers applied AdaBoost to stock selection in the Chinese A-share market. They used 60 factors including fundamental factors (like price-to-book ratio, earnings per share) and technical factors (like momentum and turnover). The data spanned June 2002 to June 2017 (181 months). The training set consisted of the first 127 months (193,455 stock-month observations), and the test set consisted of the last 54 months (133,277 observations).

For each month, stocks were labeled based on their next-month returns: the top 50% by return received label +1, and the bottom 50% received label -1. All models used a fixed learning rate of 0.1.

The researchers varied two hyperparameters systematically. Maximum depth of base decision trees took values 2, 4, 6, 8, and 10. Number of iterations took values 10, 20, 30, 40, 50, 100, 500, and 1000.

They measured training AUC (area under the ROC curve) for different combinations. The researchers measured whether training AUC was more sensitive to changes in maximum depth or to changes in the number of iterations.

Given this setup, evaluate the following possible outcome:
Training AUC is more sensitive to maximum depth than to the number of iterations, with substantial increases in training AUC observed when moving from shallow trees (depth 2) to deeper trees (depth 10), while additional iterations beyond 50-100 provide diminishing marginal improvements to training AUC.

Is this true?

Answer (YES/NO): YES